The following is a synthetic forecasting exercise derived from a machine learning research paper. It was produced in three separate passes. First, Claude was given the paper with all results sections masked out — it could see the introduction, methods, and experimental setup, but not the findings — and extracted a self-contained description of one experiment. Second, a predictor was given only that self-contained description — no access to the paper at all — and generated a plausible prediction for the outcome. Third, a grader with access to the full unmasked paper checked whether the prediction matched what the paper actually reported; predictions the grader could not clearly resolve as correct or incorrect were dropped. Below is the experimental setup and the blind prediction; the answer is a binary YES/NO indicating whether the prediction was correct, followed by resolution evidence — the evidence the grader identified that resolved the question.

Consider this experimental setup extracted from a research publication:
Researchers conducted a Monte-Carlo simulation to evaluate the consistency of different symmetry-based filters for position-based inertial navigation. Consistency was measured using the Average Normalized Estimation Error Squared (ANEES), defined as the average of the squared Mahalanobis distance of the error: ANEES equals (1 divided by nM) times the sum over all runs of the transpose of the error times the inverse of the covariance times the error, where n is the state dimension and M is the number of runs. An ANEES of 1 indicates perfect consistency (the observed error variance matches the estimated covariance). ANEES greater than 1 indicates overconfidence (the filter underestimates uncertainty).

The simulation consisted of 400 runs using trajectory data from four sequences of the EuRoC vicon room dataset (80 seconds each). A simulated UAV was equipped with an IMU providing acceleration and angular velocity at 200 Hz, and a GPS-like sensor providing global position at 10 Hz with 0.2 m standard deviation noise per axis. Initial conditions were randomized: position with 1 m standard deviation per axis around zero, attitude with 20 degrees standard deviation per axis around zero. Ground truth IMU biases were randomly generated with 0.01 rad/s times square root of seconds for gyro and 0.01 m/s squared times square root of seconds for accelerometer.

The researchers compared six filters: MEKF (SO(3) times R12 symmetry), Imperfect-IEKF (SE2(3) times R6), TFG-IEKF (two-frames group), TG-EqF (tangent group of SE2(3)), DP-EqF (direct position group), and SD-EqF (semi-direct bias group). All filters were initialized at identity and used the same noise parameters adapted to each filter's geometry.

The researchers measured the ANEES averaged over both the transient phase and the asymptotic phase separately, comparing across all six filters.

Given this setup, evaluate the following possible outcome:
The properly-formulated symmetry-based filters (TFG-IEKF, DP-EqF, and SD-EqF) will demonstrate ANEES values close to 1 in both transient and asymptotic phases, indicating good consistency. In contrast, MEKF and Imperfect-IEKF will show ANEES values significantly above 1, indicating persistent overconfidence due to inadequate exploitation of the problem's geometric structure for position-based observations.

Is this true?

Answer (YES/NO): NO